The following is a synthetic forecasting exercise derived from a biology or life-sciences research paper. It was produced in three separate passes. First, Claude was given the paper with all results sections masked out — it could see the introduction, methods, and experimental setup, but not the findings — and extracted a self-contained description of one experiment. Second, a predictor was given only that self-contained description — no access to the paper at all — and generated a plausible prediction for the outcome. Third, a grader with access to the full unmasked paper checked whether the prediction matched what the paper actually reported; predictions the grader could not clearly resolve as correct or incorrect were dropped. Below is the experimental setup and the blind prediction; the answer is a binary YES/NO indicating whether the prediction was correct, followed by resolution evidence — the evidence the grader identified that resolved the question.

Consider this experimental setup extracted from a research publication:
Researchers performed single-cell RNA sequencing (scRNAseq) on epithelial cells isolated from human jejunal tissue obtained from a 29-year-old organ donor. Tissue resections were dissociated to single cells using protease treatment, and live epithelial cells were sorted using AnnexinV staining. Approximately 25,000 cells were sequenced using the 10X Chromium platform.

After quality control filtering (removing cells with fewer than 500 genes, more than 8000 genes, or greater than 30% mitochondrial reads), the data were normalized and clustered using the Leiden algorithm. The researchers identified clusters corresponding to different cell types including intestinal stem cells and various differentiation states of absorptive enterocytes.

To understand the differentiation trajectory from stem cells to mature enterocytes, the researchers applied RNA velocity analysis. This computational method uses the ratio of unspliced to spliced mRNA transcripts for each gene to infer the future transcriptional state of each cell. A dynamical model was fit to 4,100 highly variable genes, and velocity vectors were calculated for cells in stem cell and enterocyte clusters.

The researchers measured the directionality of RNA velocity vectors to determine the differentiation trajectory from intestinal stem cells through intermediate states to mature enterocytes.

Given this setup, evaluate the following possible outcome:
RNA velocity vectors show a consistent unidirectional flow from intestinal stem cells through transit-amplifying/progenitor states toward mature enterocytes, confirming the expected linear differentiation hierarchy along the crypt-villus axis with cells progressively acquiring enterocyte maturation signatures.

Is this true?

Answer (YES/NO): YES